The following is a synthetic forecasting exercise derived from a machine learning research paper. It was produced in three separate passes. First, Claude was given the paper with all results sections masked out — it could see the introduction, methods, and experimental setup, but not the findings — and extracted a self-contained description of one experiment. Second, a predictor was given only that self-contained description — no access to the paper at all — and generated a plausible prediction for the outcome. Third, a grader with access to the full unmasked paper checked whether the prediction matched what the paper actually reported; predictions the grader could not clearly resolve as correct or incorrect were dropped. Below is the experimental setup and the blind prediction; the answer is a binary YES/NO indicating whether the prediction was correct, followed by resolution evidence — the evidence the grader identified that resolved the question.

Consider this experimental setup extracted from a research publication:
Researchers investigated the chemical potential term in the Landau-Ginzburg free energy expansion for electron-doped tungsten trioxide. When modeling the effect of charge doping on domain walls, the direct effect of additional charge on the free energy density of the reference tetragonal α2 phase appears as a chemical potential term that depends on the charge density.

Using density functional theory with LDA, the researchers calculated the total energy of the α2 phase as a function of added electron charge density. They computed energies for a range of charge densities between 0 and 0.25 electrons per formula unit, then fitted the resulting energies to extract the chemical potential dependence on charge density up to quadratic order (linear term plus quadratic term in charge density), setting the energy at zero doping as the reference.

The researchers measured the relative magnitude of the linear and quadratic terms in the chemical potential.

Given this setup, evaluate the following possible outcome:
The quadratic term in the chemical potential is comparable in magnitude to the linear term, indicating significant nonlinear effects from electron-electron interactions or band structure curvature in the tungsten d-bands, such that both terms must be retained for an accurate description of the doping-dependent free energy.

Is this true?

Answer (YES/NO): NO